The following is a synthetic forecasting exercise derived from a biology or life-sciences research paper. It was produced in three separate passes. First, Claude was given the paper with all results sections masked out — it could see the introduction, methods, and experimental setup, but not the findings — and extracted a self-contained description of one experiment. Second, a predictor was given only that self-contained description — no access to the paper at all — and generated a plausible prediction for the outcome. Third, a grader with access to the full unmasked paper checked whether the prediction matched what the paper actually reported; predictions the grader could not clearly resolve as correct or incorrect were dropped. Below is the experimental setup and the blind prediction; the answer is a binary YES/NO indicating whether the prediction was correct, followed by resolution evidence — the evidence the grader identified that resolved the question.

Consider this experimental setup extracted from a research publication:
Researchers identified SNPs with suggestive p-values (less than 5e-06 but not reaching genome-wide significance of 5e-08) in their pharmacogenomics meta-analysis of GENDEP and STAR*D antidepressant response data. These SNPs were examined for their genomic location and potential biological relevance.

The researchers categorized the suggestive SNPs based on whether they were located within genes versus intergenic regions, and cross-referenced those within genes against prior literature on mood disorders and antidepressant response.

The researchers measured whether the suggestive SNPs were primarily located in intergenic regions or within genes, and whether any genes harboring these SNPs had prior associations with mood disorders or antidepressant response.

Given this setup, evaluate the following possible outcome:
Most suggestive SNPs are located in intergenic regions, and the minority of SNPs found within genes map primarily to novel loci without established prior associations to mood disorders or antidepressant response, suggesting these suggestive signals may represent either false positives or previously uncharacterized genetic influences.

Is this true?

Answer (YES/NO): NO